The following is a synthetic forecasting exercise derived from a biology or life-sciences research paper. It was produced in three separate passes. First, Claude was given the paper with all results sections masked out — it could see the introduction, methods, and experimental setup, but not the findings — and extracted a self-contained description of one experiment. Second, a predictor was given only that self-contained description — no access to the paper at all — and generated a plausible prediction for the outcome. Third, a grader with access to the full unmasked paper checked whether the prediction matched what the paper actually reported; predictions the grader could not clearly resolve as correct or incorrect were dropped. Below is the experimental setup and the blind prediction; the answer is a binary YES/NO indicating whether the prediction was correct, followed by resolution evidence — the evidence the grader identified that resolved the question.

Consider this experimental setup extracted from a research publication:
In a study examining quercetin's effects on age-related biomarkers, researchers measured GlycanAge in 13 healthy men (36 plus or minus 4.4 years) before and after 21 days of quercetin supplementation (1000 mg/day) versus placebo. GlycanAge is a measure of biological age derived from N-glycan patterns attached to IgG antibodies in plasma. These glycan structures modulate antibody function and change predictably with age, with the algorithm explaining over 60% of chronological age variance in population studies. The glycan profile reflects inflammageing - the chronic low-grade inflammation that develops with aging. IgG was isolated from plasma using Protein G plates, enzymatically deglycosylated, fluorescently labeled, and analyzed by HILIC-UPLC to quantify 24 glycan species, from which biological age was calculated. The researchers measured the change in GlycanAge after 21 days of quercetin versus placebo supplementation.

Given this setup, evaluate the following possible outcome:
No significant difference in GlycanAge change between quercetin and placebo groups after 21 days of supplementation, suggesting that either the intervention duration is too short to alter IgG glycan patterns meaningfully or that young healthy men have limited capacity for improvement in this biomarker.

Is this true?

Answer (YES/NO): YES